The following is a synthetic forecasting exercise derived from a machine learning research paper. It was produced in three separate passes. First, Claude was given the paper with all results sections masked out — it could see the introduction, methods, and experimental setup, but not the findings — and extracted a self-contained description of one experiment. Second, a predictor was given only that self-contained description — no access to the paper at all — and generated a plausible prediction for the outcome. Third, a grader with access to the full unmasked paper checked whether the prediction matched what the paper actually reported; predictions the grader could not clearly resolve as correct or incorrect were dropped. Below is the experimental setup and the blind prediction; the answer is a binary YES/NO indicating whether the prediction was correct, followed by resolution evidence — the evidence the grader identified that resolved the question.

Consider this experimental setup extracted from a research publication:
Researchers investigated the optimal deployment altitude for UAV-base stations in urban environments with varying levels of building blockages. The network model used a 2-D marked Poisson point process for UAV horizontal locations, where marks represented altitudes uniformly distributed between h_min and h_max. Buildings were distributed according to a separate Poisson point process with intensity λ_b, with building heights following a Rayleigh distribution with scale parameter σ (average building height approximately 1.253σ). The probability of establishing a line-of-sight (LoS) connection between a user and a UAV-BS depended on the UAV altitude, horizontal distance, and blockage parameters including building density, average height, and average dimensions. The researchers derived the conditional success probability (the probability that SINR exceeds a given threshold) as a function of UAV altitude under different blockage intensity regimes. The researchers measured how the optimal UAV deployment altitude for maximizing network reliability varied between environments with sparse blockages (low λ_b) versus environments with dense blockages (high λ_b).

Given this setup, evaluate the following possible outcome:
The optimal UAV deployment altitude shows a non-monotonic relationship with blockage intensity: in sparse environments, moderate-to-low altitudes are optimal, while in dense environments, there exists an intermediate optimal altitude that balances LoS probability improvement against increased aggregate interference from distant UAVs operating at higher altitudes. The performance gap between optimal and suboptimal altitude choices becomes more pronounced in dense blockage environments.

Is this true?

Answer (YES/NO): NO